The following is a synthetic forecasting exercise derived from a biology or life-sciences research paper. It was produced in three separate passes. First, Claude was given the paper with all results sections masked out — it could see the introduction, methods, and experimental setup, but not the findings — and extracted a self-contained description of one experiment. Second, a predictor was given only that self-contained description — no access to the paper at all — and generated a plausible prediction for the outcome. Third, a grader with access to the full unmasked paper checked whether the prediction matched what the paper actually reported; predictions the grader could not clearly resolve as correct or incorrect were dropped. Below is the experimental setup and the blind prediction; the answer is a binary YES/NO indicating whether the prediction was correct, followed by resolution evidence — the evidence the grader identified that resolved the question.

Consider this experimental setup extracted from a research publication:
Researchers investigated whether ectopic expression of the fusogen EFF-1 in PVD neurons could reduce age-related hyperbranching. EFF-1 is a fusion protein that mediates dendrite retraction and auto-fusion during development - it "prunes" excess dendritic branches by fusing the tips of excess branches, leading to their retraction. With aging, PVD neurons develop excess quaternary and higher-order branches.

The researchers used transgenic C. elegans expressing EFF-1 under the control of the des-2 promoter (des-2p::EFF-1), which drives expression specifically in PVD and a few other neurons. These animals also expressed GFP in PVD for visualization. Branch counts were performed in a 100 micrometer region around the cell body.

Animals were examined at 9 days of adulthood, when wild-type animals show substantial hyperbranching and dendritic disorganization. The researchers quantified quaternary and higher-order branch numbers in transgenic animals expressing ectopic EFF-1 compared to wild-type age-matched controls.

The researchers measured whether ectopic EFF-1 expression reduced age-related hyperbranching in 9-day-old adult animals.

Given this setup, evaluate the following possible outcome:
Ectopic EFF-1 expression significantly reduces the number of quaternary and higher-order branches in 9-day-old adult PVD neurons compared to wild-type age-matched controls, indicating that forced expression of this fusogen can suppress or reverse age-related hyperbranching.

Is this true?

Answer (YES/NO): YES